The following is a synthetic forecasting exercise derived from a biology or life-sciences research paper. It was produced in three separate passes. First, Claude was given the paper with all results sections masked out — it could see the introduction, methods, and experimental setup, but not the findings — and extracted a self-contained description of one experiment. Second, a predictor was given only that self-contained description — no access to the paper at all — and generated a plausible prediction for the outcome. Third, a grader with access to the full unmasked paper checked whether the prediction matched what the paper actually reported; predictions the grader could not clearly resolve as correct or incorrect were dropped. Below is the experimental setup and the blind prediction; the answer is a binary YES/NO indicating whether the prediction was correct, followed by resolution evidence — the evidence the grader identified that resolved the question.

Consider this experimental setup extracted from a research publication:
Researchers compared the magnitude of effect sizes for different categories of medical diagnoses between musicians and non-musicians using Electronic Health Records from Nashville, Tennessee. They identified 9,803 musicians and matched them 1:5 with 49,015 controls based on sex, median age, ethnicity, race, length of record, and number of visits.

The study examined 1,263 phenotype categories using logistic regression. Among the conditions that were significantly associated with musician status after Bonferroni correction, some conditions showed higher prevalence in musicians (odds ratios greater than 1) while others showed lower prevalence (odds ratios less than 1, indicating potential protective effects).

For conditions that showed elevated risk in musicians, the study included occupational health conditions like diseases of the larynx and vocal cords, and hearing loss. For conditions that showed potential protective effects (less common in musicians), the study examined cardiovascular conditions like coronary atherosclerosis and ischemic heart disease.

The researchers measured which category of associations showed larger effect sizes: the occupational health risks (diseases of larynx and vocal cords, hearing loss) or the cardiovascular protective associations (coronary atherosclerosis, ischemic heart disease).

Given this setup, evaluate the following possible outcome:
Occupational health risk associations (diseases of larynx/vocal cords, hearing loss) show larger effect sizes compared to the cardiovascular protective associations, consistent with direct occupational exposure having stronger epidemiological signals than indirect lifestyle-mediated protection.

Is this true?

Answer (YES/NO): YES